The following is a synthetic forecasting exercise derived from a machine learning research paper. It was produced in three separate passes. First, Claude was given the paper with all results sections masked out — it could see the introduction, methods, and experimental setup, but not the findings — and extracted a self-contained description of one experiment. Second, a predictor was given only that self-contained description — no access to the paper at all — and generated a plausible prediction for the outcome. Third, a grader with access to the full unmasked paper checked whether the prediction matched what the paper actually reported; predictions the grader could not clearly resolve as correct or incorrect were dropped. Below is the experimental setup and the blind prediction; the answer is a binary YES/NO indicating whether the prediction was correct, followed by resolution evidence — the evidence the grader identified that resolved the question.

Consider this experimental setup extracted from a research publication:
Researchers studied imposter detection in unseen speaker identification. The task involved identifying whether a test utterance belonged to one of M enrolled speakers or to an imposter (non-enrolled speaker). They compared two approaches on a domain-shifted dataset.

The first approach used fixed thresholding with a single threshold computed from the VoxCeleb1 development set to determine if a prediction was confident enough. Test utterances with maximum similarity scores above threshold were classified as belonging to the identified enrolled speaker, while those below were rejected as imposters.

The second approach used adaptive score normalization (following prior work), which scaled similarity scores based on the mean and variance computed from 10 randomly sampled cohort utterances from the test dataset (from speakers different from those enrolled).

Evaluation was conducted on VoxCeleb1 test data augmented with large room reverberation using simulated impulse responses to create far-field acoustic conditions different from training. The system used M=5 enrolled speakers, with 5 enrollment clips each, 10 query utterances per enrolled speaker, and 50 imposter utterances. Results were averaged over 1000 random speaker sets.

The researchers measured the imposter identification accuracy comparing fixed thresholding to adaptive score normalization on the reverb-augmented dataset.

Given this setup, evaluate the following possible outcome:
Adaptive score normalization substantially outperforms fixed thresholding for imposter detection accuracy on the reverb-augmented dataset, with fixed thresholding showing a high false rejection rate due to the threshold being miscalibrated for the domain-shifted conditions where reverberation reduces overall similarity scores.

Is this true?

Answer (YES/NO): NO